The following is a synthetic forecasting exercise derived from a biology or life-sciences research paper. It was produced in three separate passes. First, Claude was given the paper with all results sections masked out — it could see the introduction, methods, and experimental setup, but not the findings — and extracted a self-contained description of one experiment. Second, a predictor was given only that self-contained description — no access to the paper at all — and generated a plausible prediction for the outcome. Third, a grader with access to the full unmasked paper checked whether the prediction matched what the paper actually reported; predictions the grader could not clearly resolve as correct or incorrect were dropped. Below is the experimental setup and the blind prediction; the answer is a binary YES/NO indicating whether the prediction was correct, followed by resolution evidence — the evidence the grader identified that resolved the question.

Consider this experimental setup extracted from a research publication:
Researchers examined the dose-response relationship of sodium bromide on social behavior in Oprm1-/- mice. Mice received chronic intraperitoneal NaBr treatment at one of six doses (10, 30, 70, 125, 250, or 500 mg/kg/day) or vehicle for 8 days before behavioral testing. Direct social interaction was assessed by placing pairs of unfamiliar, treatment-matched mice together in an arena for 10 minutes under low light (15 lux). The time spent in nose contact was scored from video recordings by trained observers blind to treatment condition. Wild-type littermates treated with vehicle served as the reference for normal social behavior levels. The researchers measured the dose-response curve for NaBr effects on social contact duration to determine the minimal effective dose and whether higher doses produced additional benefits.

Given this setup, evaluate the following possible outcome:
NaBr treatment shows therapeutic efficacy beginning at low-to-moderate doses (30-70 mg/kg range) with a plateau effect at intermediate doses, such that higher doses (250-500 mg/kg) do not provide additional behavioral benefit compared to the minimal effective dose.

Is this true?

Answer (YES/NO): NO